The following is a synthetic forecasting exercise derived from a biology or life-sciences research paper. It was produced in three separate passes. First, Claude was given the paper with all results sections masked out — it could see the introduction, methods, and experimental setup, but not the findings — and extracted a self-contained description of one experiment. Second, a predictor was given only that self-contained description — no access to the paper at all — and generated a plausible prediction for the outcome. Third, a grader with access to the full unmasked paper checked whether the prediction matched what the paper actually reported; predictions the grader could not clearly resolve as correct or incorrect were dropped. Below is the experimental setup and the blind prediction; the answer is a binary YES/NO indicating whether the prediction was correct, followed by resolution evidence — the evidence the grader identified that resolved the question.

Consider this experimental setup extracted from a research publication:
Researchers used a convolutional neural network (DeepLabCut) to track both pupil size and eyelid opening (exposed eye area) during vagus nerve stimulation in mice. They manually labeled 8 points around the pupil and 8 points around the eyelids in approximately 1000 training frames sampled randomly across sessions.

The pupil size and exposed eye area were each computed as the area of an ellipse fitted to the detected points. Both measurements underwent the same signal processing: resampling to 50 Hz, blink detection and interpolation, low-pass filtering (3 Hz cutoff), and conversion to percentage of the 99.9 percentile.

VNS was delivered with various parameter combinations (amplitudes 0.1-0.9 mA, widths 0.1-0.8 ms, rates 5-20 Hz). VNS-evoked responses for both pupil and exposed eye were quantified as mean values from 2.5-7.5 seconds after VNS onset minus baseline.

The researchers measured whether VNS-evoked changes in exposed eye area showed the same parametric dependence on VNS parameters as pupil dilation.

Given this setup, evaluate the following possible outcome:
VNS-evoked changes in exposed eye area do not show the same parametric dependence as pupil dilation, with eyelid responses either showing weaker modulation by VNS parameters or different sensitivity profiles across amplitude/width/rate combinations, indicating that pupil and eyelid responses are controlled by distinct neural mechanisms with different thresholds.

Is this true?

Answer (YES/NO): NO